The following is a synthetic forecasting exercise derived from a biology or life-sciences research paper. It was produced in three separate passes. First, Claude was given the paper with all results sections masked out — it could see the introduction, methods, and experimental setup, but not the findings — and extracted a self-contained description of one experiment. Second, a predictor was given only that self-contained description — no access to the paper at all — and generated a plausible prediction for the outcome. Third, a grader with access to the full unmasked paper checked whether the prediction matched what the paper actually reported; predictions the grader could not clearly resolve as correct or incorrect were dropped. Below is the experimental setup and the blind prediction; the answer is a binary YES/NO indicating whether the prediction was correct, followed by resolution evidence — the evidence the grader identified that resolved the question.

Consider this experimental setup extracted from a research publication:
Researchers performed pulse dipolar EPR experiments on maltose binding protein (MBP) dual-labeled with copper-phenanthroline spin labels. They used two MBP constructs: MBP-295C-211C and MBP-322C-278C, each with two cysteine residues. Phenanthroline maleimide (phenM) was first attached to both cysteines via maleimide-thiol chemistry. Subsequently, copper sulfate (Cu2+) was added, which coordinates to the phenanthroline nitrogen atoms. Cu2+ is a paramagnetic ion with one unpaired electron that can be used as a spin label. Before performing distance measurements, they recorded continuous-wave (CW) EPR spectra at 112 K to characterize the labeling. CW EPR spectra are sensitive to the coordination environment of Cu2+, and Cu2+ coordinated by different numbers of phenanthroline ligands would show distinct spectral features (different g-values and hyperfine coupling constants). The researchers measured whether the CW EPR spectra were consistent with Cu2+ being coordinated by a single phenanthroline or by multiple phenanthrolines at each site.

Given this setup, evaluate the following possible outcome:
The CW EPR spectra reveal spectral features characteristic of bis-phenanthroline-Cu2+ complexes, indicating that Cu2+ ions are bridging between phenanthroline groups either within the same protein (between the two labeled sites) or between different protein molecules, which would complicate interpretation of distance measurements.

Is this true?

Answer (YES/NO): NO